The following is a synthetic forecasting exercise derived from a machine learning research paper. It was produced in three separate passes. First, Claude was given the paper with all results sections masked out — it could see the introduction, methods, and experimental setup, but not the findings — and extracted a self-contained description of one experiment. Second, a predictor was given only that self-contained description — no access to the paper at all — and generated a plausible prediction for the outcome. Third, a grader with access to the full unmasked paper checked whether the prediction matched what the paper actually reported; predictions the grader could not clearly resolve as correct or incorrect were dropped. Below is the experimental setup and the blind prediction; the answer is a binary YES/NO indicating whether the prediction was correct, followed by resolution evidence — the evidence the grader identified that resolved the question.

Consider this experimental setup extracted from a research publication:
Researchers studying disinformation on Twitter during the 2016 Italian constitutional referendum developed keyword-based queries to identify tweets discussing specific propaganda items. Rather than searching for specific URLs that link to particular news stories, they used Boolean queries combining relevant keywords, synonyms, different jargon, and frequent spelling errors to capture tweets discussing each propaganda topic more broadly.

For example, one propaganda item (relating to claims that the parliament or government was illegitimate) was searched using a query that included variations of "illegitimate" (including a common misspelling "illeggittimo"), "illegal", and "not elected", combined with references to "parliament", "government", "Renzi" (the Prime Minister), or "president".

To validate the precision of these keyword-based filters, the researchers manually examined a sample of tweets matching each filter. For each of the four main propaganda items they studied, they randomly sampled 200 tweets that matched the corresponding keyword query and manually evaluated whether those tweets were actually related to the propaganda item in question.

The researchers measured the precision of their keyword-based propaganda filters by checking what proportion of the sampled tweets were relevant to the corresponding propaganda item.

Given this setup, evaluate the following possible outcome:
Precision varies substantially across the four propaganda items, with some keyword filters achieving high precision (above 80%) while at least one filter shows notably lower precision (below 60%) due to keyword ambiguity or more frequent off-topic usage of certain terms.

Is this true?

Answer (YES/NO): NO